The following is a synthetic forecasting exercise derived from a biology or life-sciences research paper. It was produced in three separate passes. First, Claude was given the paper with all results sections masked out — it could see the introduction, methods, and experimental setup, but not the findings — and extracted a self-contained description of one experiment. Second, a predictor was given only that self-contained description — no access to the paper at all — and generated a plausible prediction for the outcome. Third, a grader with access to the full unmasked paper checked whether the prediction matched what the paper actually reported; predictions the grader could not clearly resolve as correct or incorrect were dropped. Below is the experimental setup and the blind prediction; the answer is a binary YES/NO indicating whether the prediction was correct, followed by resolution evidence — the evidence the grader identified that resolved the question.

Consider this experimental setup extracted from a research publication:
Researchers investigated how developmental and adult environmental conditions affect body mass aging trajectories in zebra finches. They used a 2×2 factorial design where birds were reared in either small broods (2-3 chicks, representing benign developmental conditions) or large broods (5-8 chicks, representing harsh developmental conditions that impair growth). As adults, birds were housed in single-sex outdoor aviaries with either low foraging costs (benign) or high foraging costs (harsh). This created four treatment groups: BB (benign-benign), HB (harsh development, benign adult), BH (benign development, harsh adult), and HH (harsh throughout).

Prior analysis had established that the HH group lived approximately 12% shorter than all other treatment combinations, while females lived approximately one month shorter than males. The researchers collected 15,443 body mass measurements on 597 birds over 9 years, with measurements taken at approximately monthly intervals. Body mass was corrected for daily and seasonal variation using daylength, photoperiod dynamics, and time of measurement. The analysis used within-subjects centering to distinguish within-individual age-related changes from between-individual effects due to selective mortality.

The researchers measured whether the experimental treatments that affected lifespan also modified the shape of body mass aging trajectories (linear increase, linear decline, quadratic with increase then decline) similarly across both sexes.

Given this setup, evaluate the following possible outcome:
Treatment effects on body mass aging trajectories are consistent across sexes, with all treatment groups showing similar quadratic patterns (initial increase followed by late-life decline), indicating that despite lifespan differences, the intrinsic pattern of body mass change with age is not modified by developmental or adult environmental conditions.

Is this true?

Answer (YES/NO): NO